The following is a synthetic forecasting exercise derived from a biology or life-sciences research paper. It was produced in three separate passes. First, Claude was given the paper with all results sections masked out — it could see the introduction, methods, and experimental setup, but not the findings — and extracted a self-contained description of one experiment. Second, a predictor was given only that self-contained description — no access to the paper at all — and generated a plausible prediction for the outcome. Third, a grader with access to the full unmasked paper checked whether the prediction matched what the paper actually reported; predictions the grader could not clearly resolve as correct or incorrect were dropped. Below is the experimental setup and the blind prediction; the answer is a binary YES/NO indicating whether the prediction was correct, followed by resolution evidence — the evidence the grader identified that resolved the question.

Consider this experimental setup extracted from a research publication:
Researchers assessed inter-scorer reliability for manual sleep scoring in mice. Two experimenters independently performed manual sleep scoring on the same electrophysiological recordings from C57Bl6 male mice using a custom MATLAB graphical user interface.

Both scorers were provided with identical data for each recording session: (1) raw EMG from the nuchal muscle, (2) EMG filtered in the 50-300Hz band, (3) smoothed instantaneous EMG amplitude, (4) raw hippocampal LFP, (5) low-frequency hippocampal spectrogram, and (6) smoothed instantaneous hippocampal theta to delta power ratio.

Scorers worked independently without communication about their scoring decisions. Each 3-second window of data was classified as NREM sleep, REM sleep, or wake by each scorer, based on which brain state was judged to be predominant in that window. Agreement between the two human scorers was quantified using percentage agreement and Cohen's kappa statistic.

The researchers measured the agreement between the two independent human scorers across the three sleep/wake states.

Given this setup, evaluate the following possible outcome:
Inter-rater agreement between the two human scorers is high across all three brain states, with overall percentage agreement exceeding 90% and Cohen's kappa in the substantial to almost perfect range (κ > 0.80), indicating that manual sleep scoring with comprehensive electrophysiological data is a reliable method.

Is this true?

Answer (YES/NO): NO